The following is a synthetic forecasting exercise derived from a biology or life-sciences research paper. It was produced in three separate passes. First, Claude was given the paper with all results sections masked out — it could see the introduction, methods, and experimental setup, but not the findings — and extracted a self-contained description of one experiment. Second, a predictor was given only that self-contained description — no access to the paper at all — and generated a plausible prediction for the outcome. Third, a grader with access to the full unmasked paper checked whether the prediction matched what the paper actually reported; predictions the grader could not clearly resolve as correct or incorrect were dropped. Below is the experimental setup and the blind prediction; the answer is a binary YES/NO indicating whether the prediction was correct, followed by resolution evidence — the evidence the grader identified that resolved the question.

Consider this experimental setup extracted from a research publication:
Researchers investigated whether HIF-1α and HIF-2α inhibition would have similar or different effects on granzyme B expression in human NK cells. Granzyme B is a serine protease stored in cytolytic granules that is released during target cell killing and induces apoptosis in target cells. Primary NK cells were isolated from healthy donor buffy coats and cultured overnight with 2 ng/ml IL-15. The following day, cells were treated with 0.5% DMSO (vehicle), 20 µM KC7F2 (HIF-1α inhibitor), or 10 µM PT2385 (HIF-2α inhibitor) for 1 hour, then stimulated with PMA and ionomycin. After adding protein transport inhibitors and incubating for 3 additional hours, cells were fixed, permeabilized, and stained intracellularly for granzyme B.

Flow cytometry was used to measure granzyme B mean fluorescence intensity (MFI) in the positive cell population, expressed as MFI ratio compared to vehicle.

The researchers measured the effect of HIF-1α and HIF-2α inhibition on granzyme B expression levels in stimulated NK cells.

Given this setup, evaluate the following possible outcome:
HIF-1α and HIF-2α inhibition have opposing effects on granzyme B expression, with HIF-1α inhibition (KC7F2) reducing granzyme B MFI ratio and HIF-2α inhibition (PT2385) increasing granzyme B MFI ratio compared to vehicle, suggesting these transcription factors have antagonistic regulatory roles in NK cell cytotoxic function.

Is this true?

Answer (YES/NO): NO